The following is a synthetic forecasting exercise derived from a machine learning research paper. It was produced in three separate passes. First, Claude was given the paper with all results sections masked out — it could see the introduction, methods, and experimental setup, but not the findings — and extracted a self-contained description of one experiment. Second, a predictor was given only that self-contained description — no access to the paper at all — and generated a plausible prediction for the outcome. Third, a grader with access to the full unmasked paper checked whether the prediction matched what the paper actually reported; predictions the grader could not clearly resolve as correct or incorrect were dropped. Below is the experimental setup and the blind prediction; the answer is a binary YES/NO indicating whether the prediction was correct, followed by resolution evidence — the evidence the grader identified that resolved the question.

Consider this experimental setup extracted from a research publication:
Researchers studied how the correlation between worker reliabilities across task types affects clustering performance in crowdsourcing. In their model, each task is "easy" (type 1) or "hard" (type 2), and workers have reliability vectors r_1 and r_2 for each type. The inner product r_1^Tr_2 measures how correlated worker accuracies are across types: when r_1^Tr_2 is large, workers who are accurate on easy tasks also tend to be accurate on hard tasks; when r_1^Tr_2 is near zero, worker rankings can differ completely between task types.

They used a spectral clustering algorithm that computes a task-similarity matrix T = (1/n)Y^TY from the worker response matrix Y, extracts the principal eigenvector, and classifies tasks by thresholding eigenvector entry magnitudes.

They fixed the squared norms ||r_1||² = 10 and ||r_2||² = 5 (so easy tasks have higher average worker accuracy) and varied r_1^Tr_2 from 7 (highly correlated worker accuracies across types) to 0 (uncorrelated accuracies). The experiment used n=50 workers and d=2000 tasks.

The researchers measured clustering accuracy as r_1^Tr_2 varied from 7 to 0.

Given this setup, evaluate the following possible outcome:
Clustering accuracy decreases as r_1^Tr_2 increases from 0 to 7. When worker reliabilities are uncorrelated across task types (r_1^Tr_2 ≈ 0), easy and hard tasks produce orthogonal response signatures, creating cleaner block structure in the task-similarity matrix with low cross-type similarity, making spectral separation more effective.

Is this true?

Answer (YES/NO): NO